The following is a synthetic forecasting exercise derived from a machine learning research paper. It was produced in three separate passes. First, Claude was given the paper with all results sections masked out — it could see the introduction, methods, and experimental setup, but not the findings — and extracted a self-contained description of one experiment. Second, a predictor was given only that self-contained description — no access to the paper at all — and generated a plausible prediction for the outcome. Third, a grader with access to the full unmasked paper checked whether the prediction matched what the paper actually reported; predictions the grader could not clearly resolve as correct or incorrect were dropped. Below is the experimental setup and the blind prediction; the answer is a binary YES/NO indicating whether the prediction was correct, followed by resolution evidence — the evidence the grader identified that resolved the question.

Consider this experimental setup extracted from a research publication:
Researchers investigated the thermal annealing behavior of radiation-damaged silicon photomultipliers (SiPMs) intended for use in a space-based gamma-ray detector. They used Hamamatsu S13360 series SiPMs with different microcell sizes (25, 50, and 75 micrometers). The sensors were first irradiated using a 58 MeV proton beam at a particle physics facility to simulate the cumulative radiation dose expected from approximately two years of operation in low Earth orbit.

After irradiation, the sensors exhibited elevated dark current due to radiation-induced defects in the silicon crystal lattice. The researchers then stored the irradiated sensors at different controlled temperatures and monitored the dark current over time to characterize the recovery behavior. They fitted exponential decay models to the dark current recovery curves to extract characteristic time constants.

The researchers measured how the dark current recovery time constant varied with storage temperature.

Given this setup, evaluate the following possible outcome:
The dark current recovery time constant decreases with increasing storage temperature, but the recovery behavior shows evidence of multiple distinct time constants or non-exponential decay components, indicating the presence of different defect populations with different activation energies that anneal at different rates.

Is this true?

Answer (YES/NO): NO